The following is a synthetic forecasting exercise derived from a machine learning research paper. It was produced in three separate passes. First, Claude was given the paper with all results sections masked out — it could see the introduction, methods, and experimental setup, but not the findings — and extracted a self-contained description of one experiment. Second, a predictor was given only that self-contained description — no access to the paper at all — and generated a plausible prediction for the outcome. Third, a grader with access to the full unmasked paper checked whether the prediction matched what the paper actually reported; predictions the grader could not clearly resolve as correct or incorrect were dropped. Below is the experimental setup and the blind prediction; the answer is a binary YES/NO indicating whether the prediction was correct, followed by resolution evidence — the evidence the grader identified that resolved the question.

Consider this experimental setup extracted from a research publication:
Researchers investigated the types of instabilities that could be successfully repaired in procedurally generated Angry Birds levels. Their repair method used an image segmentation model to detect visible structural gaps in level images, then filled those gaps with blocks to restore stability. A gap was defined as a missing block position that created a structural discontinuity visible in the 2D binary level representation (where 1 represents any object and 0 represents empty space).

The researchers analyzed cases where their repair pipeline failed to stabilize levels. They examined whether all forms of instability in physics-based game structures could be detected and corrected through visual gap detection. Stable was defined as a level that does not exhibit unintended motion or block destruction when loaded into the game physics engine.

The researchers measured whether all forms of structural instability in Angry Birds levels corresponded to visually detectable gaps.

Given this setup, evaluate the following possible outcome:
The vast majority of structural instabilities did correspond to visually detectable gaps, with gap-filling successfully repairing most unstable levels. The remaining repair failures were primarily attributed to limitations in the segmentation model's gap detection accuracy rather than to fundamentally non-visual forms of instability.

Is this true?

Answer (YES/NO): NO